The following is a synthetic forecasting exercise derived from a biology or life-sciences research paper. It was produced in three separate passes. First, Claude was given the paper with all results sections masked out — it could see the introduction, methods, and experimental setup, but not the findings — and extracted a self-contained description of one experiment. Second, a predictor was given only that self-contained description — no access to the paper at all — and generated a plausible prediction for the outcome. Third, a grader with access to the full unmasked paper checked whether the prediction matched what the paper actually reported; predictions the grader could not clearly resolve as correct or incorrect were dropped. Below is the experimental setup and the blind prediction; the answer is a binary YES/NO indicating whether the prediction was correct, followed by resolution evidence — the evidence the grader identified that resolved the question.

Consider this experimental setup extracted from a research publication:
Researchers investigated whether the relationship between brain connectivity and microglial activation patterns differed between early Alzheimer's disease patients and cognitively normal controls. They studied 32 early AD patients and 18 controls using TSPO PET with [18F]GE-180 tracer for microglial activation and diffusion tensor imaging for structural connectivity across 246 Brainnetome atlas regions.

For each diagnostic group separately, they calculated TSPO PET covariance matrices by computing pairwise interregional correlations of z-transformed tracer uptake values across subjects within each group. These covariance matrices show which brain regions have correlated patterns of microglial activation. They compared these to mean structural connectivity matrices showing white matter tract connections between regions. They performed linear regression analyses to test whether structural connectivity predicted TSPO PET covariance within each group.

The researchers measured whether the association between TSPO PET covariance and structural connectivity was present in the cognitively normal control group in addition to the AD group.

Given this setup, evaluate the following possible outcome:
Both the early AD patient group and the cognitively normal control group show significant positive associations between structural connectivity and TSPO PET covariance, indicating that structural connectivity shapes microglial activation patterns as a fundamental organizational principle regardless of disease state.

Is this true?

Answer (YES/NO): YES